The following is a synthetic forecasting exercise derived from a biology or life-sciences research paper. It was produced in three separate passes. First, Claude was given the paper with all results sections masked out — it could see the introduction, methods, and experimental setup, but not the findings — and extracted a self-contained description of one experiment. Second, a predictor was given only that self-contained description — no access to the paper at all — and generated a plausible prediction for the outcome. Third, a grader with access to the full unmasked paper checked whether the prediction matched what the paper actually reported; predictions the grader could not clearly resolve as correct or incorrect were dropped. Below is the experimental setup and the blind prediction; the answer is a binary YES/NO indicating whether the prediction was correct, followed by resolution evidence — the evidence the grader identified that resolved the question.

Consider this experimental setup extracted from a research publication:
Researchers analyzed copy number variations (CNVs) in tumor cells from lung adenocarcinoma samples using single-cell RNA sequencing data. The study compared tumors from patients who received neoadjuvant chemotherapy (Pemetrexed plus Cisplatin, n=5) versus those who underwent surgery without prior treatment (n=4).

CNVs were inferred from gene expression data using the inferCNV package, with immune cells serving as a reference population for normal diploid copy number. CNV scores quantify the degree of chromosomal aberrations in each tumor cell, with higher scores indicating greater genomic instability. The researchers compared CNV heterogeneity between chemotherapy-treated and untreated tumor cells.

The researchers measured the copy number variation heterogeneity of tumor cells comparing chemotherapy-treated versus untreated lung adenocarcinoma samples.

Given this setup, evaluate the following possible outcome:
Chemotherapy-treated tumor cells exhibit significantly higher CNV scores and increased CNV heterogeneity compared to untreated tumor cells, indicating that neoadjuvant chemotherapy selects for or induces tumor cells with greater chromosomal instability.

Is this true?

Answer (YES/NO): YES